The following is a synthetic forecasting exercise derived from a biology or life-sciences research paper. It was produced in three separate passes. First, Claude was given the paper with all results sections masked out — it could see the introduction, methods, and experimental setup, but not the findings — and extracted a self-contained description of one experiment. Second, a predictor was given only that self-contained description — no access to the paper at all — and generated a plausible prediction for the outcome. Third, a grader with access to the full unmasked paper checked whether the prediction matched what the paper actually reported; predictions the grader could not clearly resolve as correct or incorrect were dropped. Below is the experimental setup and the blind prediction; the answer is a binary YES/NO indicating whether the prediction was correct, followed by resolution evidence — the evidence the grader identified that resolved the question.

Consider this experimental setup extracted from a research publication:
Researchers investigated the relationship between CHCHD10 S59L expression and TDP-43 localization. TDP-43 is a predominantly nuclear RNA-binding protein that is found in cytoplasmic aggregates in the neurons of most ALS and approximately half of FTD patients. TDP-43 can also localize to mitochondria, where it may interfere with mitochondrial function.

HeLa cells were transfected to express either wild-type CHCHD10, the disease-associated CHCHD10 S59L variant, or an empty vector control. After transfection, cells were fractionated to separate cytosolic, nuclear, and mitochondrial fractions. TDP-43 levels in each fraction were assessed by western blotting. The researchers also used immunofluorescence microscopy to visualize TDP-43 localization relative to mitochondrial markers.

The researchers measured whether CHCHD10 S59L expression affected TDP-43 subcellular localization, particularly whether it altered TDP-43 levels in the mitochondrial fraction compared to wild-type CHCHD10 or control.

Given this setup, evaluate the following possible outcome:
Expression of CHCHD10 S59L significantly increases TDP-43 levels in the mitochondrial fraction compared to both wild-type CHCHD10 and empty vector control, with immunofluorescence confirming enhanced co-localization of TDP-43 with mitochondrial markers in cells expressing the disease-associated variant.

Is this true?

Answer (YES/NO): YES